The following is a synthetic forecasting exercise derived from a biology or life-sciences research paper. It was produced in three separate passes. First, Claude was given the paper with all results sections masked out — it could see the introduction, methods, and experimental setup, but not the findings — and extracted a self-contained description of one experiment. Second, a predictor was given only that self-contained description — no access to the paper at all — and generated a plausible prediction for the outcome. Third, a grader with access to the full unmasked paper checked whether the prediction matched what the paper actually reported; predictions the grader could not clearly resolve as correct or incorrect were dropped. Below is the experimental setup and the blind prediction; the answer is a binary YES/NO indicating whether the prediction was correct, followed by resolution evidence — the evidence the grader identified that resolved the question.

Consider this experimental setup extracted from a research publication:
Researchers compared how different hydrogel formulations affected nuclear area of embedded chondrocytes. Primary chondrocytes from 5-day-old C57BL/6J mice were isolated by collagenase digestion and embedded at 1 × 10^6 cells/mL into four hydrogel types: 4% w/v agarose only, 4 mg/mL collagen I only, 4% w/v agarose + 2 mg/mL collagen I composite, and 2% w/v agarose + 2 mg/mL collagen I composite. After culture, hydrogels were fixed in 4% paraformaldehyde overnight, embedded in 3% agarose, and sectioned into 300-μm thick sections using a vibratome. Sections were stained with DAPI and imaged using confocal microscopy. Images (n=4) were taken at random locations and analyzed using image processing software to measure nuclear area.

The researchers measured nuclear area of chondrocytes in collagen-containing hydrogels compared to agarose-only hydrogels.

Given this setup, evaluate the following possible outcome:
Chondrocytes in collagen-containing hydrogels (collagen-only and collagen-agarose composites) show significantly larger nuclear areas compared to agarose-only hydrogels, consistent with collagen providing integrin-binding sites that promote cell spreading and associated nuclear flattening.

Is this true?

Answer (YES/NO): NO